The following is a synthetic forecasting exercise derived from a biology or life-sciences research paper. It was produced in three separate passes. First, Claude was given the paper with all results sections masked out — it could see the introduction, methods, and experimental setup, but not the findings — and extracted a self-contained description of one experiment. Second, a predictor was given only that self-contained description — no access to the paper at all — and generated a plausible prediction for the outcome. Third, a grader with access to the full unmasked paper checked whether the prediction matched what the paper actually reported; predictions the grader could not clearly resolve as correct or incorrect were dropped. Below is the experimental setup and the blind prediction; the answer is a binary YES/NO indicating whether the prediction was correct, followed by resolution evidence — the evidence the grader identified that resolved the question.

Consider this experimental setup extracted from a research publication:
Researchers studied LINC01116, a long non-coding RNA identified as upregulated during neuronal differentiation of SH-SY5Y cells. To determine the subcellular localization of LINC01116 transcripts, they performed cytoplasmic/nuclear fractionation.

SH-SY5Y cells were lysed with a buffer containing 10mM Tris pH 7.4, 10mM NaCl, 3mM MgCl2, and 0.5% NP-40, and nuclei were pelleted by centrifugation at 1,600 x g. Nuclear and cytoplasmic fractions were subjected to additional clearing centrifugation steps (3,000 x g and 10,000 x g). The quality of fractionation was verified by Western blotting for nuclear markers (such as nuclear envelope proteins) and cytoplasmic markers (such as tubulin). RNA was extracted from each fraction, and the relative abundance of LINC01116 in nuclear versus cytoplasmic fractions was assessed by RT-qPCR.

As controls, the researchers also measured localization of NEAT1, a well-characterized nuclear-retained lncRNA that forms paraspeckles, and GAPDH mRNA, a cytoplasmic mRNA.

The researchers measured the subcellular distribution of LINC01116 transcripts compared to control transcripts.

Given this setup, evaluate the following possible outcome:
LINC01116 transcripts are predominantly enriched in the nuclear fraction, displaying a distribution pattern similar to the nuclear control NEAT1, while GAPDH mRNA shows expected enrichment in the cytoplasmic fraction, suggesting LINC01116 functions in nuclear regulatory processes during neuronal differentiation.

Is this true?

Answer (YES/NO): NO